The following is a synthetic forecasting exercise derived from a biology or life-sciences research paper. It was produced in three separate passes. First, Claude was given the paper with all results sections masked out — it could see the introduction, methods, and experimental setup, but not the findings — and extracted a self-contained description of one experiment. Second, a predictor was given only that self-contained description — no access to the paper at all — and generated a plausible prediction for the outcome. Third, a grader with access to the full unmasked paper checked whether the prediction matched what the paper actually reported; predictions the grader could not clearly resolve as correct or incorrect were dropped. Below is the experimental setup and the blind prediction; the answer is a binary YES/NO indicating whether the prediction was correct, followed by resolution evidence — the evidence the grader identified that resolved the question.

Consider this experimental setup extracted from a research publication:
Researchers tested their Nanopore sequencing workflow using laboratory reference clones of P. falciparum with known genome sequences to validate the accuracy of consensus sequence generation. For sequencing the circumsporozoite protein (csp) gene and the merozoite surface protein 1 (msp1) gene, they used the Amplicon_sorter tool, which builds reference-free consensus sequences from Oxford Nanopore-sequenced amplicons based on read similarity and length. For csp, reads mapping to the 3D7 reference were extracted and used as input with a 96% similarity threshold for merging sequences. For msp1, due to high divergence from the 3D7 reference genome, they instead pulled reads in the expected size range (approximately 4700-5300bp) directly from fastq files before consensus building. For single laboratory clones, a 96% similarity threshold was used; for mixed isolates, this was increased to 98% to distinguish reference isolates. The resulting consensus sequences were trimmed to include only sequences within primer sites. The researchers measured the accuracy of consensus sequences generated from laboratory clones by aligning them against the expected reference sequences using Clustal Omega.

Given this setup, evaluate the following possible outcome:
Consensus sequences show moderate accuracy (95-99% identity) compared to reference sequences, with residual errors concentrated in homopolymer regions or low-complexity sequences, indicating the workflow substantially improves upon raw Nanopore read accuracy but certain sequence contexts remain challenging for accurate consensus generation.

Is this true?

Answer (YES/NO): NO